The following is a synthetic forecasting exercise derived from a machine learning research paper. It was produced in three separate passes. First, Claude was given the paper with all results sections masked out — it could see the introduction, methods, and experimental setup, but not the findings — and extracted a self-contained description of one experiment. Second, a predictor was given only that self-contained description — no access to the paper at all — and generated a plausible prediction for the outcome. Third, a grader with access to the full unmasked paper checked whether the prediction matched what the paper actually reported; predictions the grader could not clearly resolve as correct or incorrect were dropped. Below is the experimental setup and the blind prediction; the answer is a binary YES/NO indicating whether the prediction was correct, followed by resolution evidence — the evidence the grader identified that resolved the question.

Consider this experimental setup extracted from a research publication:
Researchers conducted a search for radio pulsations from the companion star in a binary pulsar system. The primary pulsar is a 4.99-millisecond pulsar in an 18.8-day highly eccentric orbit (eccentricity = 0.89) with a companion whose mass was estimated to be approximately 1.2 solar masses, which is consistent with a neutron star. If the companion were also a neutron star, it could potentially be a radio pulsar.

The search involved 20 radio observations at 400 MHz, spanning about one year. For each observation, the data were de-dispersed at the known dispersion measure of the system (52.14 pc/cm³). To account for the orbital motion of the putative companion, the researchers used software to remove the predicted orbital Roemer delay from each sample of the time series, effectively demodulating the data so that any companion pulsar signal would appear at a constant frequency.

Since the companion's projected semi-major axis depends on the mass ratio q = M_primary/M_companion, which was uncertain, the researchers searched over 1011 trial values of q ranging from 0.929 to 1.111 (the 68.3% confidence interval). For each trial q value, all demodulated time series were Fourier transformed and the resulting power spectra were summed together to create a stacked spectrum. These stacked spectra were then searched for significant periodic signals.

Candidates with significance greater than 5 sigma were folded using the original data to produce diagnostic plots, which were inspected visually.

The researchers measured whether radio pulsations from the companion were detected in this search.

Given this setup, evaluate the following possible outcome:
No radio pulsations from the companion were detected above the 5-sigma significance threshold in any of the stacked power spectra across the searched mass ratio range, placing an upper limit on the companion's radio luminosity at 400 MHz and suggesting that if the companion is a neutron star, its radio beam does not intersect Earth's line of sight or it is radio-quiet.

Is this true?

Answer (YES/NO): NO